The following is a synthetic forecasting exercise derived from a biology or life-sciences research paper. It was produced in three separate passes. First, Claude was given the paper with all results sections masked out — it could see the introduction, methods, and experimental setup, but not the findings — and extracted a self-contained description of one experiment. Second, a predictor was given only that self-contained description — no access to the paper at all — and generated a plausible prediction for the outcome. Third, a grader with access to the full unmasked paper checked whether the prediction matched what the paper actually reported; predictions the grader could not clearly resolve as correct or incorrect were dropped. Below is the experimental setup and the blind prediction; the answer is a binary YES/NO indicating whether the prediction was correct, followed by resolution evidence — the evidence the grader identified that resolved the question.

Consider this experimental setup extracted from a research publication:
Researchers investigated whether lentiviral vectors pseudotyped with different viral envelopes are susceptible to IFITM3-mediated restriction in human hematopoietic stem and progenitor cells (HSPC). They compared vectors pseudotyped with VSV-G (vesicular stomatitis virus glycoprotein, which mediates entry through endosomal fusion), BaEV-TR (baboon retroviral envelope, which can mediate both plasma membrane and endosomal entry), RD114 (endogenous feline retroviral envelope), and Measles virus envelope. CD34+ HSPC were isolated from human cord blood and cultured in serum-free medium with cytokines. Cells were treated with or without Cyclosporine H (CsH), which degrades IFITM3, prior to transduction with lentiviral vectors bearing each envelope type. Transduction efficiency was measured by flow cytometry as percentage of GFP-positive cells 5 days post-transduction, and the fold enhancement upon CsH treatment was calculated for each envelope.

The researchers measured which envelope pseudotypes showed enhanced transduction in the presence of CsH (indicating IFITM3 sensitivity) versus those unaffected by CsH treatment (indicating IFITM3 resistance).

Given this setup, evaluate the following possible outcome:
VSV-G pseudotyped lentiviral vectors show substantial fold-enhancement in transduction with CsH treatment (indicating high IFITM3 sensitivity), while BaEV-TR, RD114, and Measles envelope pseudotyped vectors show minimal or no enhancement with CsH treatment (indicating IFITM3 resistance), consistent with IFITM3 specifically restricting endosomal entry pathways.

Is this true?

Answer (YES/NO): YES